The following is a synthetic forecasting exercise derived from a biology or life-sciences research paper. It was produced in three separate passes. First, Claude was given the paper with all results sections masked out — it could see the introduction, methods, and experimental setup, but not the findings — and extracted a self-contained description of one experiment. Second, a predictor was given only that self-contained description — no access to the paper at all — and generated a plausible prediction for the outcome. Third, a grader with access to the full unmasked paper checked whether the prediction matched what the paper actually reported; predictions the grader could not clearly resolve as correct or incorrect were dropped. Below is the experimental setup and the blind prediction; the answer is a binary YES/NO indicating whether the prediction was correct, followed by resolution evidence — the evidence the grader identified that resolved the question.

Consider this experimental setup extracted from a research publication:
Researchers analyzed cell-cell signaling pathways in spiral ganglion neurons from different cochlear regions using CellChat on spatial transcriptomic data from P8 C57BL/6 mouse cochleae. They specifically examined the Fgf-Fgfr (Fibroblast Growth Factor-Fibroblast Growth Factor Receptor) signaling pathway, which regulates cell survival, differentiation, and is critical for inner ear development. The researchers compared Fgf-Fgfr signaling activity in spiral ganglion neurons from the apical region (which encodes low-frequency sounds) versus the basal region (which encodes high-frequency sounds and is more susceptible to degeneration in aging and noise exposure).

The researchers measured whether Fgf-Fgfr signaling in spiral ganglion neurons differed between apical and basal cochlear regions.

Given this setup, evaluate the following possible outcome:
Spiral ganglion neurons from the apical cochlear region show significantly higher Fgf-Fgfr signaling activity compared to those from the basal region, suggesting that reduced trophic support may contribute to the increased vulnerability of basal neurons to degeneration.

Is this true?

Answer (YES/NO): NO